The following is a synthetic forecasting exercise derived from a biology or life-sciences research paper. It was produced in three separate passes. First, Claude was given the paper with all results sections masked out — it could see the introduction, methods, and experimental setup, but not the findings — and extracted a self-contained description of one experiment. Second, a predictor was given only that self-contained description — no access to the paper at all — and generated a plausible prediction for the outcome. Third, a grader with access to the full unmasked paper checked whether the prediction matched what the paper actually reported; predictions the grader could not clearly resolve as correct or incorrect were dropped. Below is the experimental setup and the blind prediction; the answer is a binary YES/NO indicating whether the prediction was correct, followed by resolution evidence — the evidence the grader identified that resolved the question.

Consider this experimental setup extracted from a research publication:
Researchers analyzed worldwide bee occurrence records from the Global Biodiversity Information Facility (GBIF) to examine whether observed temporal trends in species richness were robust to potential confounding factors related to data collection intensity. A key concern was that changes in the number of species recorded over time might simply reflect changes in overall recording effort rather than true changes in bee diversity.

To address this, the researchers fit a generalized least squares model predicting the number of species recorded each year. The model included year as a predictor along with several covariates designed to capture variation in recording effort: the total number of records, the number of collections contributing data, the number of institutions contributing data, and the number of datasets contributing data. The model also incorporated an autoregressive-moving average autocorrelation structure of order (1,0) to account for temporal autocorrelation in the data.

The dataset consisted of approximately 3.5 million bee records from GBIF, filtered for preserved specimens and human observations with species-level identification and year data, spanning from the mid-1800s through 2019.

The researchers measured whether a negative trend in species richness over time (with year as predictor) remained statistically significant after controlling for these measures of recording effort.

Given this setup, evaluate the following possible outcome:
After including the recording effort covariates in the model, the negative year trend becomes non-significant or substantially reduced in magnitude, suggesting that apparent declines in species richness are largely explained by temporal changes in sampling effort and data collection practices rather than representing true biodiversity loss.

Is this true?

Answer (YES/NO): NO